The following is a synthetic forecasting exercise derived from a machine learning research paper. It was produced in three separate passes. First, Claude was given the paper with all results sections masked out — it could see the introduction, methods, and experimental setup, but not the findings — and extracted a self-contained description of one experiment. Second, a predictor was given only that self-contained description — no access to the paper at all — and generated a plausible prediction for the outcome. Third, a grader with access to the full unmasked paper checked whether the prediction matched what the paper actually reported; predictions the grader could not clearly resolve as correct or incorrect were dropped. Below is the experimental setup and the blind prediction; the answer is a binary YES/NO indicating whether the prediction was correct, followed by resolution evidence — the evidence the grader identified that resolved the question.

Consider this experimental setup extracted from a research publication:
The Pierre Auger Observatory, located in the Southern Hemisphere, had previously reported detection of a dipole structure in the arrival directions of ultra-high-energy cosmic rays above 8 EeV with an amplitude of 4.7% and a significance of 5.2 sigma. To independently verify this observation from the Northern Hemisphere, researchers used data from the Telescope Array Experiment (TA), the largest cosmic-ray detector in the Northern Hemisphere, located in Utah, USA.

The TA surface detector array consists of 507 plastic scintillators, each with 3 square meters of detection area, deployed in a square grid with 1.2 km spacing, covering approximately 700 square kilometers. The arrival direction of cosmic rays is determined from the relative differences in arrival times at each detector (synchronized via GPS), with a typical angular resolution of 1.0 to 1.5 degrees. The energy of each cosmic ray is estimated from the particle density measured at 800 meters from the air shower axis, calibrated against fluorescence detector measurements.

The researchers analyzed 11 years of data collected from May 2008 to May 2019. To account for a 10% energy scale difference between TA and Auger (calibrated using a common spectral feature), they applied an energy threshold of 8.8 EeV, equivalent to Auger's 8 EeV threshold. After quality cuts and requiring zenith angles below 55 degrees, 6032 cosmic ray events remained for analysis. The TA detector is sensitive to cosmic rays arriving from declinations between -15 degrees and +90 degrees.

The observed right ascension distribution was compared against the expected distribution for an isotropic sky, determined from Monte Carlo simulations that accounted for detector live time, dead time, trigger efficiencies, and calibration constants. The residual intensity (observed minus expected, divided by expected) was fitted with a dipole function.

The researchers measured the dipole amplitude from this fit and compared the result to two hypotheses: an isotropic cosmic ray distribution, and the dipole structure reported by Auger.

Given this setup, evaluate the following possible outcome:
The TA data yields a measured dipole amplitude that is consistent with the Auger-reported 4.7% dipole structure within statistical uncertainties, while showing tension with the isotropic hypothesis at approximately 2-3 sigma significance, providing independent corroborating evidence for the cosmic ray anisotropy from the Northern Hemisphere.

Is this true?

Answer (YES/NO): NO